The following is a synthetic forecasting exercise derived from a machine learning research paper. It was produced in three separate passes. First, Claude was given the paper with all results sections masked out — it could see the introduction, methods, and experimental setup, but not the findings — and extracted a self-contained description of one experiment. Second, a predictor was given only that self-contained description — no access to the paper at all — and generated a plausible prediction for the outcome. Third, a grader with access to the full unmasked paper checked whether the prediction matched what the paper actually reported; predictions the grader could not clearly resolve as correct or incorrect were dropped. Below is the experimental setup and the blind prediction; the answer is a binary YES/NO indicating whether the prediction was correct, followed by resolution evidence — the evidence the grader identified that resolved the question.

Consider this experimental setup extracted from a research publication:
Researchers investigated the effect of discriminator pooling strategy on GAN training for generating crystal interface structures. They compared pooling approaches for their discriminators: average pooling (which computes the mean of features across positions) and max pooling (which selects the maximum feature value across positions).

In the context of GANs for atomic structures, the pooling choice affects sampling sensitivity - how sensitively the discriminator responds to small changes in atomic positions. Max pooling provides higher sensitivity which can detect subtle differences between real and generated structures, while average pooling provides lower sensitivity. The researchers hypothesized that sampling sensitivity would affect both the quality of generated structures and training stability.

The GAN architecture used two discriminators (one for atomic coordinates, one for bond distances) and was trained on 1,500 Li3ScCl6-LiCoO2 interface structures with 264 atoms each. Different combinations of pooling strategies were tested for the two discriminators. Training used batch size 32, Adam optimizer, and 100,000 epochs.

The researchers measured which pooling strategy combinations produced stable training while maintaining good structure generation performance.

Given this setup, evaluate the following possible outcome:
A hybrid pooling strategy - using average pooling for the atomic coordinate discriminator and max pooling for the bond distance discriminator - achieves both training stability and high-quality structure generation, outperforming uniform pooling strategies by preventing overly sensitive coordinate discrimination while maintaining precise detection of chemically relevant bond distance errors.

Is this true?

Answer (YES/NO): NO